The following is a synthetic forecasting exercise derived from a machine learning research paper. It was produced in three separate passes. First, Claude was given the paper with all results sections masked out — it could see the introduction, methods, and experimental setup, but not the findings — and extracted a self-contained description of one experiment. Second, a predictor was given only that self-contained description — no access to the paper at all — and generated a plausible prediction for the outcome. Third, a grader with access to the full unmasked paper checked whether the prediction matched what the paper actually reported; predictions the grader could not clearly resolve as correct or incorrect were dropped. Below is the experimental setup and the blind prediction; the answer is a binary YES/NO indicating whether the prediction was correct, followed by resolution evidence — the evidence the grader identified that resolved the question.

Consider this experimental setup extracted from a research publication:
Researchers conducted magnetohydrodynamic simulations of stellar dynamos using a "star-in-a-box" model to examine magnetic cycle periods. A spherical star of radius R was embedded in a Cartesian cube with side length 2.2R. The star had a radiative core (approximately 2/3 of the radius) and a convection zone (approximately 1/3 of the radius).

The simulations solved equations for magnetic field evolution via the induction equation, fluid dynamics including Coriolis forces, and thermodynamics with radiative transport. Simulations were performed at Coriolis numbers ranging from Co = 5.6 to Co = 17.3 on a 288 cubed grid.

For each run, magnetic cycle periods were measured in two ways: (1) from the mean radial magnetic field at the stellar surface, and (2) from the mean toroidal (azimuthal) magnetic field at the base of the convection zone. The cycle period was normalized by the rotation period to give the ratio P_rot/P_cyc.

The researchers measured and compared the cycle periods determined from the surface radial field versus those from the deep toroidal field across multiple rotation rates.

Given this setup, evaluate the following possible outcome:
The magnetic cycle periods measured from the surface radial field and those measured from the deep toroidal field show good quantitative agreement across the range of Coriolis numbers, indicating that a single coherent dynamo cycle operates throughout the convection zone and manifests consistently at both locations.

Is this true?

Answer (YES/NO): YES